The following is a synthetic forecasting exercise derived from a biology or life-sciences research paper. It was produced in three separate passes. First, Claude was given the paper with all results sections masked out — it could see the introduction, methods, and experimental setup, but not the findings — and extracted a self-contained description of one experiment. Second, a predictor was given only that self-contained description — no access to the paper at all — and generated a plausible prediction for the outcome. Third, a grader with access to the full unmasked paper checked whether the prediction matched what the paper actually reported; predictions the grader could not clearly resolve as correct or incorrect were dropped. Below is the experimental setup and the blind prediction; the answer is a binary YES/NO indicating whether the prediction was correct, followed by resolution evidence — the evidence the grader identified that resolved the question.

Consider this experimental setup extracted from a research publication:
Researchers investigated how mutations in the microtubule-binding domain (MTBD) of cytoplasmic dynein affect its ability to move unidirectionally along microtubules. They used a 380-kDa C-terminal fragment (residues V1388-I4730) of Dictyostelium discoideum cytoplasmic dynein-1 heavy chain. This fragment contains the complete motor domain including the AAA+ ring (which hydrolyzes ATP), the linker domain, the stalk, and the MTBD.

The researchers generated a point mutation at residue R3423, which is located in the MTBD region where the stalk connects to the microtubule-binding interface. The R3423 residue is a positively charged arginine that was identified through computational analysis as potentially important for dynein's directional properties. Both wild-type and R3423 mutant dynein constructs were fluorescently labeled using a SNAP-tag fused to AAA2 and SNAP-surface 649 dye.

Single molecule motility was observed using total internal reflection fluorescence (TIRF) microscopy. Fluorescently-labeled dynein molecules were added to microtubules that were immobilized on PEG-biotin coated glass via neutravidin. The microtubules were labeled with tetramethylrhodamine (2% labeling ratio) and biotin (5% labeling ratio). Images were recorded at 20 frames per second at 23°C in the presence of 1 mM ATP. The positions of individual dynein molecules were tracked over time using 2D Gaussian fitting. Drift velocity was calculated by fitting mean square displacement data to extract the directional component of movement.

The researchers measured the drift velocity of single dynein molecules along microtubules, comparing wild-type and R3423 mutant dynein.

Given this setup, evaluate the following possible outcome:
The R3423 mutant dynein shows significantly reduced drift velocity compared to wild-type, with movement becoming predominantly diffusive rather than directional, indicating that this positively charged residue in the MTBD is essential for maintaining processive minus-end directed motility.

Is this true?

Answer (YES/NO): YES